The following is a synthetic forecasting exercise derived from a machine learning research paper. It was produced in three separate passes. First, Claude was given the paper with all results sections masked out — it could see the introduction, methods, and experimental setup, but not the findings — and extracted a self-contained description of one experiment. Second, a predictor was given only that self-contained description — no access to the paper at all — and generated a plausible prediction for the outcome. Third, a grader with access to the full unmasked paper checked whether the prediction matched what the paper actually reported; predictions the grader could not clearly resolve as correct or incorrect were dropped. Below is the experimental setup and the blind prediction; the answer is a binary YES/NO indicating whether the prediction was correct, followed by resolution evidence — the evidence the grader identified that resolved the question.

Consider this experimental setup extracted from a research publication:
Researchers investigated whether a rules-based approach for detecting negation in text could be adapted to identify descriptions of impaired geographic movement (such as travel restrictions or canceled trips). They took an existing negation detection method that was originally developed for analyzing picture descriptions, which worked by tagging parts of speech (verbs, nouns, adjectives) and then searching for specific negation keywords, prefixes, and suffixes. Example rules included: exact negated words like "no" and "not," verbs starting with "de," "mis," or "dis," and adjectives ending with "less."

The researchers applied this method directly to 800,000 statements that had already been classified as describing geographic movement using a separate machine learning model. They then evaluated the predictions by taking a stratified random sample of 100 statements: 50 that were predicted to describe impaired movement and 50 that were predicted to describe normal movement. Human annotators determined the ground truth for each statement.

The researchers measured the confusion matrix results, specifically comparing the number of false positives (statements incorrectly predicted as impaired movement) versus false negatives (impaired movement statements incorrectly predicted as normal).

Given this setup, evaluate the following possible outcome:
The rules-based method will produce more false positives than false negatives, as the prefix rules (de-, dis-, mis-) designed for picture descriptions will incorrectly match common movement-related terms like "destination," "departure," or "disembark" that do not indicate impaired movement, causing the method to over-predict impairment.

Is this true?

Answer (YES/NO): YES